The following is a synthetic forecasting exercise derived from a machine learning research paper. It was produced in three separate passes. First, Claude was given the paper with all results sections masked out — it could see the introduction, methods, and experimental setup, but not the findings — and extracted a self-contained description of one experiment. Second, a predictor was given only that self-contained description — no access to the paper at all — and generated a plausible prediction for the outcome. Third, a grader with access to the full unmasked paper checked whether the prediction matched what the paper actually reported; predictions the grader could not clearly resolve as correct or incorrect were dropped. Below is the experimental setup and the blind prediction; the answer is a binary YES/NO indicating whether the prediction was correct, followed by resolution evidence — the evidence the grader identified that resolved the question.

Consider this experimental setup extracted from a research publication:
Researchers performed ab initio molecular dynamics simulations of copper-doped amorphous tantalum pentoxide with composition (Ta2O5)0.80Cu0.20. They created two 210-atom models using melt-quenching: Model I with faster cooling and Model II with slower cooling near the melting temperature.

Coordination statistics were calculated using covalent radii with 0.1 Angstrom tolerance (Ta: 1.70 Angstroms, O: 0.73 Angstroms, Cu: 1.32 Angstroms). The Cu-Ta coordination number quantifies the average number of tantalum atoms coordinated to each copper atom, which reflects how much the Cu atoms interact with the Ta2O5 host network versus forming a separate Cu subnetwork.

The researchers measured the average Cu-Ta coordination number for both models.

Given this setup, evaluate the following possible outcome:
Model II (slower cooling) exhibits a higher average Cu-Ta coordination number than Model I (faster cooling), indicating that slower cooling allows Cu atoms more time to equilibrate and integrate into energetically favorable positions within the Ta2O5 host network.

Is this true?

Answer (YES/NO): NO